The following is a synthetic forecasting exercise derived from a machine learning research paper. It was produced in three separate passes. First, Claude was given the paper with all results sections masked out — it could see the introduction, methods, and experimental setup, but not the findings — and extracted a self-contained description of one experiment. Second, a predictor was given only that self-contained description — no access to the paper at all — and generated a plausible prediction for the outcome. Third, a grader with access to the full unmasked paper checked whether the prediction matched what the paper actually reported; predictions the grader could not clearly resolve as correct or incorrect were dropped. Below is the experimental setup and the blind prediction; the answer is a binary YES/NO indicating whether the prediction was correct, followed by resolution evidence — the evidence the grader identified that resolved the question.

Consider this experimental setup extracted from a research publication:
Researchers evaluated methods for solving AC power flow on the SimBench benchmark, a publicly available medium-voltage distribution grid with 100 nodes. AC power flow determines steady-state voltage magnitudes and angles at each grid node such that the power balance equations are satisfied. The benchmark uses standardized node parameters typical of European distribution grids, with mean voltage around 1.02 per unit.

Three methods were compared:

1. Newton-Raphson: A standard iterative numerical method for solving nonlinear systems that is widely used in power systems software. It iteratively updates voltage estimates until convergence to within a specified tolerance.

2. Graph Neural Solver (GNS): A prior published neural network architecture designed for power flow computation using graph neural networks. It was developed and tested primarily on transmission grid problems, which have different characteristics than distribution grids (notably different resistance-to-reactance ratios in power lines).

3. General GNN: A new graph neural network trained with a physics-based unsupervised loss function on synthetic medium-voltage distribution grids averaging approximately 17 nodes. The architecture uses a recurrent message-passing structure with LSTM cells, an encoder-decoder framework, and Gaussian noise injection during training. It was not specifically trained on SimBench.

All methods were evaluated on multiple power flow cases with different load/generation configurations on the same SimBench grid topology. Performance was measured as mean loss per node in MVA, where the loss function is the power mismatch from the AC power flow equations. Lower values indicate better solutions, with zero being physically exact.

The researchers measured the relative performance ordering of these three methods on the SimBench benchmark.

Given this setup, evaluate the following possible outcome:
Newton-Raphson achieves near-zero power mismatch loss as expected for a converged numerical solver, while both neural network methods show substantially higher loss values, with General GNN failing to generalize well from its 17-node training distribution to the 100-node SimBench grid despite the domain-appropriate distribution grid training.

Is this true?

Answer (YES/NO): YES